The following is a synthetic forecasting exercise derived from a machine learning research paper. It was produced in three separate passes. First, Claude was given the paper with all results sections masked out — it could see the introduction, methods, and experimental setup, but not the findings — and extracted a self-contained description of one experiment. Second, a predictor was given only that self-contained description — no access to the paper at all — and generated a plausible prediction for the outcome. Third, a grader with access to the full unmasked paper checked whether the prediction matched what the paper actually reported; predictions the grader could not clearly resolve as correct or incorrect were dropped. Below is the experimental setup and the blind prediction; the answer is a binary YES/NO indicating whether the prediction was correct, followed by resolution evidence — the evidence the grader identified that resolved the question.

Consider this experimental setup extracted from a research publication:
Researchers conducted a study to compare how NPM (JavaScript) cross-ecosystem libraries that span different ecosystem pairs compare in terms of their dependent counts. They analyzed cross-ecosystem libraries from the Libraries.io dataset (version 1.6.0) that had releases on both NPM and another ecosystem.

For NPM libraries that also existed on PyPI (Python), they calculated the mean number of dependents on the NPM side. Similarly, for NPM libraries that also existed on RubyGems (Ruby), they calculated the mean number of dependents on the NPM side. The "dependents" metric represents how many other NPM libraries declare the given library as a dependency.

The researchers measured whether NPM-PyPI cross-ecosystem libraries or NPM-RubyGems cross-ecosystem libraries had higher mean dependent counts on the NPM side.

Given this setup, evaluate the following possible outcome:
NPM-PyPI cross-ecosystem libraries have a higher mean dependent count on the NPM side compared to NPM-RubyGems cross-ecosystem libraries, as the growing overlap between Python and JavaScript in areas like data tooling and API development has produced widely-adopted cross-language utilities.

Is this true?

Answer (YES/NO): NO